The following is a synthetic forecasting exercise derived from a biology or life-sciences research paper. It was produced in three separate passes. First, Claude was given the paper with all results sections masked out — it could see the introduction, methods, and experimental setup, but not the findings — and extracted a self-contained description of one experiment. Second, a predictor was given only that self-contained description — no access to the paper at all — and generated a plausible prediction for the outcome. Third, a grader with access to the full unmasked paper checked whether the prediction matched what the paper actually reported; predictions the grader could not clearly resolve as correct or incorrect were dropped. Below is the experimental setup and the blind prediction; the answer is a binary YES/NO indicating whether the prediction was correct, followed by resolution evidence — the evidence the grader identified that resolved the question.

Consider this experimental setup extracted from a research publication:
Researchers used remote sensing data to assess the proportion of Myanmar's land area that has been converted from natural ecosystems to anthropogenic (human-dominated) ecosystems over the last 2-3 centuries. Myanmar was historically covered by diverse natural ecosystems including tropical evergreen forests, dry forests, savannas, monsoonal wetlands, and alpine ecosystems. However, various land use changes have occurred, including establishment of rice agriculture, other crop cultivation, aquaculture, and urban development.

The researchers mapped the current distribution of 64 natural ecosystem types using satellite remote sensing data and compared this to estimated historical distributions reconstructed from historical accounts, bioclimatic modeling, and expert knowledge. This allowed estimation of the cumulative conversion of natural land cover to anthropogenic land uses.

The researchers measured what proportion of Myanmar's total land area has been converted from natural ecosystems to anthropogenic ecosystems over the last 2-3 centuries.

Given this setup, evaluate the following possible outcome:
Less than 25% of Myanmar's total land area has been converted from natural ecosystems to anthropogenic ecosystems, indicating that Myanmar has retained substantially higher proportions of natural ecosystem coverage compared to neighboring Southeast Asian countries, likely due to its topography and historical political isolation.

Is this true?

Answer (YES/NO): NO